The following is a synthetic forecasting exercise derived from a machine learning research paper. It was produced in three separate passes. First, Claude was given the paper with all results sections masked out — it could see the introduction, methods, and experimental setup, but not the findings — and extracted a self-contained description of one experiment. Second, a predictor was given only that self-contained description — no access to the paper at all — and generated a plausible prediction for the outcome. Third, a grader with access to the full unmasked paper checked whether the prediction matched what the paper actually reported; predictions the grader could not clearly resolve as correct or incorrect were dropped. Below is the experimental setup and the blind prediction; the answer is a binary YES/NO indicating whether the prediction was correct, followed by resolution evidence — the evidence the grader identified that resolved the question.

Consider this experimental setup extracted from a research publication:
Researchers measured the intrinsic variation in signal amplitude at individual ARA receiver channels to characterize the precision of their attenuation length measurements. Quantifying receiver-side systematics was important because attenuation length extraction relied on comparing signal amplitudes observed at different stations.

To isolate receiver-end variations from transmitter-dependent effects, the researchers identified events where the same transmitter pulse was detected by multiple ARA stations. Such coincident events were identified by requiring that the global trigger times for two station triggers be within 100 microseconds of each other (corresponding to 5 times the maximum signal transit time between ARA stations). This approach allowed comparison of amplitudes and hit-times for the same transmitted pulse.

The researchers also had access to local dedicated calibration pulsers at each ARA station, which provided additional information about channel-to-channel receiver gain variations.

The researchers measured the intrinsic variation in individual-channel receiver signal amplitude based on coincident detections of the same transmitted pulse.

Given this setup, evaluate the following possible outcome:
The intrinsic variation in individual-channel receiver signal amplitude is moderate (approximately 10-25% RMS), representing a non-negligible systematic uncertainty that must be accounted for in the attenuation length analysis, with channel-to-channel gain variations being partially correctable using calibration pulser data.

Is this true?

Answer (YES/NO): YES